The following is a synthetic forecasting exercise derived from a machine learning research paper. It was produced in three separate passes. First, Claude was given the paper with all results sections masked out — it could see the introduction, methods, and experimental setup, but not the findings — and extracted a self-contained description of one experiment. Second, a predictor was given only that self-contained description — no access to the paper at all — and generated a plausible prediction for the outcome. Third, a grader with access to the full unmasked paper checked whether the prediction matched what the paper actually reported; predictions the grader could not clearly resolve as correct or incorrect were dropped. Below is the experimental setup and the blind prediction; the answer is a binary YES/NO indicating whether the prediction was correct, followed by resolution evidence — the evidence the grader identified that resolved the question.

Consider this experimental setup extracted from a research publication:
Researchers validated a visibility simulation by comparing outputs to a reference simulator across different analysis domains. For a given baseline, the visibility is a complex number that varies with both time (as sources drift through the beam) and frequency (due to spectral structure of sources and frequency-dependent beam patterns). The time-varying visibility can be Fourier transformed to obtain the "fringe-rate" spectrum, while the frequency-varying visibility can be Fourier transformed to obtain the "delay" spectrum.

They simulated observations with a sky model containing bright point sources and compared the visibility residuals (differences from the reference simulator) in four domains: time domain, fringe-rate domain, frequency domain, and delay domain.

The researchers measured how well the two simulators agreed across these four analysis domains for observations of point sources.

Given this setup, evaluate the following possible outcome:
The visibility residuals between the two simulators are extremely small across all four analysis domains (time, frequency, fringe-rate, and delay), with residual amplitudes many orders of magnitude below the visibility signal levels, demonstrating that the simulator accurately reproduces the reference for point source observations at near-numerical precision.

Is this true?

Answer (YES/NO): NO